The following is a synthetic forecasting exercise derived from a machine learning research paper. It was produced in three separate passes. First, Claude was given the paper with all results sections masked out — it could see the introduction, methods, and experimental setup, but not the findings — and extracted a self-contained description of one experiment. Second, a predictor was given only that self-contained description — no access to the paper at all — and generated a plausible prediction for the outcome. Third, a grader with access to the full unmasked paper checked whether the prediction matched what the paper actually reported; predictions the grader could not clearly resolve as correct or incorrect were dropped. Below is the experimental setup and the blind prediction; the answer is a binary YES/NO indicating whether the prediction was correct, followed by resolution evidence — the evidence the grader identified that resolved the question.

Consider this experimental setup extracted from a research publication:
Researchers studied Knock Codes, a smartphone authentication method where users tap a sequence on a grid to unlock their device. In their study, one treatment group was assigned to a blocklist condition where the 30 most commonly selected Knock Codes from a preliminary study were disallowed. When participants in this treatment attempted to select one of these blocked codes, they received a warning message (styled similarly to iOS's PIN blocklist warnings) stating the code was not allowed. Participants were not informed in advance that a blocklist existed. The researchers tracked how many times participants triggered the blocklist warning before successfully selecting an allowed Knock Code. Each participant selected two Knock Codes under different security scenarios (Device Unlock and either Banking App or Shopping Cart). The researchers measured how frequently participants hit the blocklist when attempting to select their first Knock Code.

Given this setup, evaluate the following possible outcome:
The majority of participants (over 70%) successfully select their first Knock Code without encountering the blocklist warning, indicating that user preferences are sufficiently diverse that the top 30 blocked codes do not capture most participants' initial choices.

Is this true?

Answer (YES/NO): NO